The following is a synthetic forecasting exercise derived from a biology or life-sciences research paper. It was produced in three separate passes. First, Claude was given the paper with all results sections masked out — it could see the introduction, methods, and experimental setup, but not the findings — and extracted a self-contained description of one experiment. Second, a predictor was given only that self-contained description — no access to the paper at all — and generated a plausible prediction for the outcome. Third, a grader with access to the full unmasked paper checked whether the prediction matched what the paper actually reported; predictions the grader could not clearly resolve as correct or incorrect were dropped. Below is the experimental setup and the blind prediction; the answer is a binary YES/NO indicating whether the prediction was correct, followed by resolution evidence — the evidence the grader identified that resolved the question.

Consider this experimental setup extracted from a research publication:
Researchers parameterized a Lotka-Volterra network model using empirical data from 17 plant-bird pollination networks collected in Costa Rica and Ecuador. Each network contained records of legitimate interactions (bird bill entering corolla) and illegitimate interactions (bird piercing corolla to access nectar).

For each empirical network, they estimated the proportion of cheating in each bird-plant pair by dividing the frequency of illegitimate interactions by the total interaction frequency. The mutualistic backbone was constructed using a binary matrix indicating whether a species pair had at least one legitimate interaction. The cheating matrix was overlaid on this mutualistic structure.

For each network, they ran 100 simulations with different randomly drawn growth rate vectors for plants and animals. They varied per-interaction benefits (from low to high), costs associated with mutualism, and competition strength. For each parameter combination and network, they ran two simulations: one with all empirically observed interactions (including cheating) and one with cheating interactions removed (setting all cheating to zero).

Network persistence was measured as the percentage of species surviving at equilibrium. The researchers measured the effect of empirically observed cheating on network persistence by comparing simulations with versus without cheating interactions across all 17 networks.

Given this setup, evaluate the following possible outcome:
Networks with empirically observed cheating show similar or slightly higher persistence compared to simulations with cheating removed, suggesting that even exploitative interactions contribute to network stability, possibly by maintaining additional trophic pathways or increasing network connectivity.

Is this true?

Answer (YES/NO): YES